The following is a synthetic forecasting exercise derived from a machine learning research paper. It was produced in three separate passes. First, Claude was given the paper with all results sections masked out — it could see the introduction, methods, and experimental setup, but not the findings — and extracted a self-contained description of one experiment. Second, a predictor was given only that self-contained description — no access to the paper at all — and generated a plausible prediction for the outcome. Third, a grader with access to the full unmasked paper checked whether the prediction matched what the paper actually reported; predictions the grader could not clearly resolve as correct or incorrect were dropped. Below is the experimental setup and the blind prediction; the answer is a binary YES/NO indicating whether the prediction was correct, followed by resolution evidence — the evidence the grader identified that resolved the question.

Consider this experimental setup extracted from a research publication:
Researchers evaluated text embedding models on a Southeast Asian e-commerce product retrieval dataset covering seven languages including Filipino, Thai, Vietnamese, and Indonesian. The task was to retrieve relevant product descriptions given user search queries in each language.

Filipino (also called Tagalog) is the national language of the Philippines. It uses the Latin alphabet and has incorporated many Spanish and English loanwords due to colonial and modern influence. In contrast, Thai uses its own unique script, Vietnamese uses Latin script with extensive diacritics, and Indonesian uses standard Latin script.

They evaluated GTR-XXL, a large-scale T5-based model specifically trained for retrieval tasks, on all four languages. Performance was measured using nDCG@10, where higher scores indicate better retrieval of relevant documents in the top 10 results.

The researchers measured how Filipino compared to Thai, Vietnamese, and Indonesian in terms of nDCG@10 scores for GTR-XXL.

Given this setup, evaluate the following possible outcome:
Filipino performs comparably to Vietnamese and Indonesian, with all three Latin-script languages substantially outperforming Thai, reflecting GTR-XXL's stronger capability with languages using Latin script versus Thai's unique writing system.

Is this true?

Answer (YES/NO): NO